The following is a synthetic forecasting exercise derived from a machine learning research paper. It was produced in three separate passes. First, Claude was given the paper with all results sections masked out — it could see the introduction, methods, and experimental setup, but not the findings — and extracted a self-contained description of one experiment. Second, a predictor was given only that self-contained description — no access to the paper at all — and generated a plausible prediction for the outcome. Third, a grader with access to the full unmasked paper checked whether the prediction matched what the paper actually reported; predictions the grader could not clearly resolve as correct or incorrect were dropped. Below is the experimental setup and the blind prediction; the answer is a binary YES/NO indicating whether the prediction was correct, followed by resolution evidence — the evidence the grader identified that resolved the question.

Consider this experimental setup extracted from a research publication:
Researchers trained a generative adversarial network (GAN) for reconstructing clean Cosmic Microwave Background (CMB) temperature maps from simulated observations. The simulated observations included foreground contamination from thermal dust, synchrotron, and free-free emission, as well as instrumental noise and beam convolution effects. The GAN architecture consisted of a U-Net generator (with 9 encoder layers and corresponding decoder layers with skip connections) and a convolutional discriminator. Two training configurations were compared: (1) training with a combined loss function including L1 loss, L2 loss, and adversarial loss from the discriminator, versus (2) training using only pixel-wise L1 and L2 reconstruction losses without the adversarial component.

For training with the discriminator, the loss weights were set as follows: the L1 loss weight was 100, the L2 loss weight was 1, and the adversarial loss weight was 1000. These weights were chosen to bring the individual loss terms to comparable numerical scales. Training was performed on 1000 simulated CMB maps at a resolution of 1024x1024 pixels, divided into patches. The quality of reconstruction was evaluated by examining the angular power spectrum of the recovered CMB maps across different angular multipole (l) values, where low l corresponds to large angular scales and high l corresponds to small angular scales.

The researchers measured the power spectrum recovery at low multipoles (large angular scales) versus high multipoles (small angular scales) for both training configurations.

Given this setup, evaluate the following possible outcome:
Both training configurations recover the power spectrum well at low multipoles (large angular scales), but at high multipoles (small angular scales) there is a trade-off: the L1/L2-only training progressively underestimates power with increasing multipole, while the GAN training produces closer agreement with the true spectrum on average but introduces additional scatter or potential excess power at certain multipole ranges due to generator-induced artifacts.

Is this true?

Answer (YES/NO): NO